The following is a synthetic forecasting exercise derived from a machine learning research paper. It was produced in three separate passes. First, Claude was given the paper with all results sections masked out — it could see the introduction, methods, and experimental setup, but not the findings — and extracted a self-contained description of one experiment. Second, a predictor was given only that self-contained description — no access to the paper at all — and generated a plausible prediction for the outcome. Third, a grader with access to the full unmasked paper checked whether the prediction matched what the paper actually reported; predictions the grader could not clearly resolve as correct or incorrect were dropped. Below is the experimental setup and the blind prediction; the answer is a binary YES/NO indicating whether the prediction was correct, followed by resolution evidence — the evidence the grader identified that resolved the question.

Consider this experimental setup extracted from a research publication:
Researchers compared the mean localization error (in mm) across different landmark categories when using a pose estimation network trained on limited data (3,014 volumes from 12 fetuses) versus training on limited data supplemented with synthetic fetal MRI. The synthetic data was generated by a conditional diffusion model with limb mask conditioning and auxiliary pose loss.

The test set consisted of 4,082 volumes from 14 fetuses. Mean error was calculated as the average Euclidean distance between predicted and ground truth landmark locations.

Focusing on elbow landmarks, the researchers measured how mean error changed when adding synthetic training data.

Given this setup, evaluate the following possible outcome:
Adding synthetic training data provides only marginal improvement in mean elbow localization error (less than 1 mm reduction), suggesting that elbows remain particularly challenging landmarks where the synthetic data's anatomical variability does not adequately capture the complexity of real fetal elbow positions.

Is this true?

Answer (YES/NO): NO